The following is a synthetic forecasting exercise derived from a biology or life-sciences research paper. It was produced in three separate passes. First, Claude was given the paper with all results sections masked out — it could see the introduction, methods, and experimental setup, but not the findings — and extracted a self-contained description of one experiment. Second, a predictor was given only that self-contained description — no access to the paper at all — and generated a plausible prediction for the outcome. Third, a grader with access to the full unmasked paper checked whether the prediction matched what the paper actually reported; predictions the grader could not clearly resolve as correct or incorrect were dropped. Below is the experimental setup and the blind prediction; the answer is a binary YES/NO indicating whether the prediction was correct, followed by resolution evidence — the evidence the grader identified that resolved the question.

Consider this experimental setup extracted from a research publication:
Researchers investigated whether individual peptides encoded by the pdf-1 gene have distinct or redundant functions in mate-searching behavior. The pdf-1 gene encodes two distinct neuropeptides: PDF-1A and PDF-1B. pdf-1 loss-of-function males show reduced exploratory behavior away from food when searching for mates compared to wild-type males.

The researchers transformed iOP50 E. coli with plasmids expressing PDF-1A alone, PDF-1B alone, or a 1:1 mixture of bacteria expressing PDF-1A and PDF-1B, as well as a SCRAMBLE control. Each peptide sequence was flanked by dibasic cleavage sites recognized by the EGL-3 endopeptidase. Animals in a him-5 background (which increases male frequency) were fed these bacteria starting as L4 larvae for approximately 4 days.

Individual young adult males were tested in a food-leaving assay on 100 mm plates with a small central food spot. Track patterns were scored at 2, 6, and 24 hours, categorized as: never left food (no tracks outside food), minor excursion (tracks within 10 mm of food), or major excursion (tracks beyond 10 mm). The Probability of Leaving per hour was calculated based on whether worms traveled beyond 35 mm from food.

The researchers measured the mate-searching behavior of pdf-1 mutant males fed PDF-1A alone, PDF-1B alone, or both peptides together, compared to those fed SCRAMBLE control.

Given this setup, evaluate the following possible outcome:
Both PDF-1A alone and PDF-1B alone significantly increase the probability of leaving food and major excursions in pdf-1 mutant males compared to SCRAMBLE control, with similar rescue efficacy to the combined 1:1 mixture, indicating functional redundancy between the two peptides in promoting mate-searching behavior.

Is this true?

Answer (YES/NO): NO